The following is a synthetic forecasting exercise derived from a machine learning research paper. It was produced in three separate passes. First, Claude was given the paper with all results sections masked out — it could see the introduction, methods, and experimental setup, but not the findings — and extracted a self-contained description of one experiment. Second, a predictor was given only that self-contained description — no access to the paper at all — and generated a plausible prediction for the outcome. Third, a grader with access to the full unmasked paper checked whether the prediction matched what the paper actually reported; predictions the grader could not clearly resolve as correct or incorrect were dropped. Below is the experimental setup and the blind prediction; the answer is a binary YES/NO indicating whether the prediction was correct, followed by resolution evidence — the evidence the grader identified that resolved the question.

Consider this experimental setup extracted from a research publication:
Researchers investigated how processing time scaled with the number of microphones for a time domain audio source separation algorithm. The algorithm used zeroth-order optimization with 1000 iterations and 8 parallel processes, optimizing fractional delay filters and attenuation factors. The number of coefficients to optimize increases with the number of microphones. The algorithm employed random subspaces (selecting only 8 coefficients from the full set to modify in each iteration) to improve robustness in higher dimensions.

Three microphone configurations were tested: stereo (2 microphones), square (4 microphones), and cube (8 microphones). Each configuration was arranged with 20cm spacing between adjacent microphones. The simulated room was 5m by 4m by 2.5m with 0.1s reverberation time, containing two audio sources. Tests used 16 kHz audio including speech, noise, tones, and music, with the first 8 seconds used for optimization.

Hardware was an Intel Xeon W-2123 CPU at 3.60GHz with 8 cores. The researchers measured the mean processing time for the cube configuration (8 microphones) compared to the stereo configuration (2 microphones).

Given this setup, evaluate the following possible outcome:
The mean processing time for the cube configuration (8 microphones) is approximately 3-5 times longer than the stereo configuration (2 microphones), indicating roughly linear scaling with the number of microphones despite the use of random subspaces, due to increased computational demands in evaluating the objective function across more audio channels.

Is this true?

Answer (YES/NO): NO